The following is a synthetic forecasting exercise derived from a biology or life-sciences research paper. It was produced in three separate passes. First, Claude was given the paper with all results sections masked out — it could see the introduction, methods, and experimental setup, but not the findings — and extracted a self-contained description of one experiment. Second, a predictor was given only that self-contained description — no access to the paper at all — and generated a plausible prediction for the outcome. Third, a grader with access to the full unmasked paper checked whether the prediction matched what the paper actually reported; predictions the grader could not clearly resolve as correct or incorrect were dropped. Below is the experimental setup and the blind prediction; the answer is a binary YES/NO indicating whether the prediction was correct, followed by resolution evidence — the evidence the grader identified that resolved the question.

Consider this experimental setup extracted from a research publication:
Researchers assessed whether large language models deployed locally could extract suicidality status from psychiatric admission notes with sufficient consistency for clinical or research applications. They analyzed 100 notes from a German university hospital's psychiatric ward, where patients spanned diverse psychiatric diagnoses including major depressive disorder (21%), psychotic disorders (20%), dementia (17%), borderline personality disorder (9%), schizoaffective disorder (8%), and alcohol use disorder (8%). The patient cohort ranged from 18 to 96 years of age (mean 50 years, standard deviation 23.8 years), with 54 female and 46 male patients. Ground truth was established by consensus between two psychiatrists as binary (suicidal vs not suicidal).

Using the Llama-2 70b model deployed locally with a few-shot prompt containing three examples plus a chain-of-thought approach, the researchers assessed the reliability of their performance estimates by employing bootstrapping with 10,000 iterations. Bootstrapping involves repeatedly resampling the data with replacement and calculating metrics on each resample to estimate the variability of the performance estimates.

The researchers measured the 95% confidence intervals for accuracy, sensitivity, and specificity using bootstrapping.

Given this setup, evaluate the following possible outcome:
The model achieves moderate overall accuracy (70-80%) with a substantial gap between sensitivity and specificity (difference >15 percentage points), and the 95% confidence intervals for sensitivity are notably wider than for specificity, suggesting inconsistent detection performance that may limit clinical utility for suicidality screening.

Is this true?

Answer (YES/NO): NO